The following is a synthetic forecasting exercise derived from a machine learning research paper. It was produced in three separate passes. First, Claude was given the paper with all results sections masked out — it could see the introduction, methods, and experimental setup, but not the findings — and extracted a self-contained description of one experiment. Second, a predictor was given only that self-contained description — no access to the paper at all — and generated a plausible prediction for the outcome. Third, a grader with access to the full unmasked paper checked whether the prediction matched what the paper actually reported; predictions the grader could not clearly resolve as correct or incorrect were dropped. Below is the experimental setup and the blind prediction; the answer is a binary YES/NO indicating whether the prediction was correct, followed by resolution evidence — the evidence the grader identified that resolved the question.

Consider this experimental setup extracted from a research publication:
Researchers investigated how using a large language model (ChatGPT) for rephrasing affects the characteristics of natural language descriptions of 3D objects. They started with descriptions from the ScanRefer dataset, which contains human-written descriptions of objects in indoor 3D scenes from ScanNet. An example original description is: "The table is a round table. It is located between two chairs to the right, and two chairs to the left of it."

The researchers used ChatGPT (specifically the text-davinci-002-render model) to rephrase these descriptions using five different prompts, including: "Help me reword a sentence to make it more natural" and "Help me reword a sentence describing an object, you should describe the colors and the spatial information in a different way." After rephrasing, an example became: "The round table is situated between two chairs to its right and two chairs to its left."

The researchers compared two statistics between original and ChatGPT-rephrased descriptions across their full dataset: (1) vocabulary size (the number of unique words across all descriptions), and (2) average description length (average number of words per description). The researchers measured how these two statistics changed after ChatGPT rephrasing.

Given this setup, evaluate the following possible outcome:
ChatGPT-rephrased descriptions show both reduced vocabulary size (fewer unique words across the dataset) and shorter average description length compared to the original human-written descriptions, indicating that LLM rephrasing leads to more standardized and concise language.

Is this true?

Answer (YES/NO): NO